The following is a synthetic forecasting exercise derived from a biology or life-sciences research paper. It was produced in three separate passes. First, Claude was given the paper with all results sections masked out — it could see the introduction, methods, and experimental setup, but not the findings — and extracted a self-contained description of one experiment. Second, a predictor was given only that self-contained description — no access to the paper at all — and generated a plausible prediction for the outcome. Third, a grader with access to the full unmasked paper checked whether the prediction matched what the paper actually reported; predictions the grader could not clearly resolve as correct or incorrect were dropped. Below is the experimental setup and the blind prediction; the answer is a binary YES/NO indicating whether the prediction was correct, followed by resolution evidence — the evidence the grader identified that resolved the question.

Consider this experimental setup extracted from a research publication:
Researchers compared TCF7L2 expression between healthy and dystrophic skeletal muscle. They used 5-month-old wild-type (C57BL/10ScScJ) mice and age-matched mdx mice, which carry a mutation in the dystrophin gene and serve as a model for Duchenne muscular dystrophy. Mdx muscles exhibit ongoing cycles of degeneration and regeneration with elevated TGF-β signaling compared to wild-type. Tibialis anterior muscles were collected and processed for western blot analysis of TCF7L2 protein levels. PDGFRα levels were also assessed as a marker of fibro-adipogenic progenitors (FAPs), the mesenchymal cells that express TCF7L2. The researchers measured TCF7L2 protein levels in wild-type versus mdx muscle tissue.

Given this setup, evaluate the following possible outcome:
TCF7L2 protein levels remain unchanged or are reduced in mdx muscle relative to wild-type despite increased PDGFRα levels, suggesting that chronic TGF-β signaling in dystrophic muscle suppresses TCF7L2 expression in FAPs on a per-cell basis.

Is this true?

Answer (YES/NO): NO